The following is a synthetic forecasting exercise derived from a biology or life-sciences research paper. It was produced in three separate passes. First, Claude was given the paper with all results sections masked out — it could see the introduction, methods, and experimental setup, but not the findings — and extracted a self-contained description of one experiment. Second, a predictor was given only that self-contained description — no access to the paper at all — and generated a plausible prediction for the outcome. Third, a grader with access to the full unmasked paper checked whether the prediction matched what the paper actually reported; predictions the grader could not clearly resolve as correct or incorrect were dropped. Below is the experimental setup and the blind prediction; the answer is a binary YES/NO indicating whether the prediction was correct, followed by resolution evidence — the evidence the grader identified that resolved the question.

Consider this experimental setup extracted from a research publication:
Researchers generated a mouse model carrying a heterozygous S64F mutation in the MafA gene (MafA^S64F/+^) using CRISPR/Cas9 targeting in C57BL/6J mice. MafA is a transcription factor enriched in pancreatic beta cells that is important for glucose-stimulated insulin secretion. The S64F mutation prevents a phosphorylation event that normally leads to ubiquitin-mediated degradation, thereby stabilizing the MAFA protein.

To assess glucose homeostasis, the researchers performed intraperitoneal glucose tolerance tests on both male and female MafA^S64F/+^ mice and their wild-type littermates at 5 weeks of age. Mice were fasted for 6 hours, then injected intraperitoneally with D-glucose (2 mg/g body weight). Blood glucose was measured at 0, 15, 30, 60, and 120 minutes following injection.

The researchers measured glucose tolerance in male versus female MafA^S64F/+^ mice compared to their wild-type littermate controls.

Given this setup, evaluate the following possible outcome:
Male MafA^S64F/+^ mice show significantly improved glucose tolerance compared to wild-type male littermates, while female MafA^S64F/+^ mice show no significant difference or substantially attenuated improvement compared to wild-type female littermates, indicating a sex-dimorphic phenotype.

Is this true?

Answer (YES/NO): NO